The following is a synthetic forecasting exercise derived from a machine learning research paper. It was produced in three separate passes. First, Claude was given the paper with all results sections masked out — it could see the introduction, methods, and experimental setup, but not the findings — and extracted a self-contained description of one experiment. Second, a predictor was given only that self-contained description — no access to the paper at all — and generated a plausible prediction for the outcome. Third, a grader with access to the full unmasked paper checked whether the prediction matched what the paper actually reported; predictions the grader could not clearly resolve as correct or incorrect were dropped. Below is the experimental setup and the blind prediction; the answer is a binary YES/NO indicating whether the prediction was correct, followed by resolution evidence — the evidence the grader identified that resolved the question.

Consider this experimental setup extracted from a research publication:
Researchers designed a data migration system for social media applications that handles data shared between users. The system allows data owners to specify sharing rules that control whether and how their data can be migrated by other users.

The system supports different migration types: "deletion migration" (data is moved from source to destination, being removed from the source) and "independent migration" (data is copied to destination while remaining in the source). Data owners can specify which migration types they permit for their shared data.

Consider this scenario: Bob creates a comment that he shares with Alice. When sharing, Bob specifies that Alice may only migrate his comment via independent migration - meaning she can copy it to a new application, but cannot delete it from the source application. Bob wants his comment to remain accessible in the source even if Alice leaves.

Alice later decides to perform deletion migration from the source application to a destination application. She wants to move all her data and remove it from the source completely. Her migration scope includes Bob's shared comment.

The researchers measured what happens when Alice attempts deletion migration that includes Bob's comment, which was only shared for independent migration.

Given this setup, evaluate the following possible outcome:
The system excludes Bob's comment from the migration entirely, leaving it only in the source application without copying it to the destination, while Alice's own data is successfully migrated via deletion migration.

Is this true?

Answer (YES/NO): YES